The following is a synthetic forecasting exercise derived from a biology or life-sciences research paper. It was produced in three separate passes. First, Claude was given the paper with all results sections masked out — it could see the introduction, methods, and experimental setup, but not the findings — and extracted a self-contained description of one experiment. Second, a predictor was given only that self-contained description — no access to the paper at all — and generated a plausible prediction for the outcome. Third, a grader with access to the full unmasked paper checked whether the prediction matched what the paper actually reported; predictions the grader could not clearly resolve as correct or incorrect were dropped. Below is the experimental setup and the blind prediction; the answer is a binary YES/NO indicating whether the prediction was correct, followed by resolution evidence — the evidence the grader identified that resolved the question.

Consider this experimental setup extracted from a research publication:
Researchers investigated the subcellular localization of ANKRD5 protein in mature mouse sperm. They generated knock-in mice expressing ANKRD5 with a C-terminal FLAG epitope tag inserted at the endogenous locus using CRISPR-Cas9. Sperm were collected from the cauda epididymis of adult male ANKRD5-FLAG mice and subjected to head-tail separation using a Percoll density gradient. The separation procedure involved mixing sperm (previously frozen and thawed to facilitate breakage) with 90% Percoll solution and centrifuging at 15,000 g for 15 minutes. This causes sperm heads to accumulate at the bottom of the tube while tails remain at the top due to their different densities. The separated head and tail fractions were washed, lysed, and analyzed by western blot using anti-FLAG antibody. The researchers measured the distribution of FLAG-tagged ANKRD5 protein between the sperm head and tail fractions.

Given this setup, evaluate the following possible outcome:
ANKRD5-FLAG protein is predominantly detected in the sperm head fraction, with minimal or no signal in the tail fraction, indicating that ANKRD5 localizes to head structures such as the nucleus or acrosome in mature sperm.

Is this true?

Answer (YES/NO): NO